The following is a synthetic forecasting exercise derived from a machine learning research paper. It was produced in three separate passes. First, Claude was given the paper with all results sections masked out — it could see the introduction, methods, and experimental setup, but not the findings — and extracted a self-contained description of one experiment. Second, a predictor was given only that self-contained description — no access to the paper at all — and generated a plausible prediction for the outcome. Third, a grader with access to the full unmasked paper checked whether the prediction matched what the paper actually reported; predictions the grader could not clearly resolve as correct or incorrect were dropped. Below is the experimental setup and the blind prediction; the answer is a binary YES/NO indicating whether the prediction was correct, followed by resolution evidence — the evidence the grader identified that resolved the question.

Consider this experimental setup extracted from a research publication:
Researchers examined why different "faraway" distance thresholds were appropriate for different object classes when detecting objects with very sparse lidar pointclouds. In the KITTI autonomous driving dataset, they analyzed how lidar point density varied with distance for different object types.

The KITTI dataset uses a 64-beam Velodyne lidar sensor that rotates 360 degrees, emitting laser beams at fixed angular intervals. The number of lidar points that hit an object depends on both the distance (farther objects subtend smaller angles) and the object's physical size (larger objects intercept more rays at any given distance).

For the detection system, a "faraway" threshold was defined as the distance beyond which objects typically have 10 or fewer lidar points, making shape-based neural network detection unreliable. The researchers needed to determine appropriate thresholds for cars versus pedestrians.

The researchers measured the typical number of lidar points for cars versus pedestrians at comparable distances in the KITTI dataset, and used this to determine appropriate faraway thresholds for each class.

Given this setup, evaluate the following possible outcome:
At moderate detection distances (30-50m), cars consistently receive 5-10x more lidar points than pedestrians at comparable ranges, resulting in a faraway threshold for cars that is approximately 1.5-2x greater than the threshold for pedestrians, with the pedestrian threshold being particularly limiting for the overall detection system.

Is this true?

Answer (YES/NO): NO